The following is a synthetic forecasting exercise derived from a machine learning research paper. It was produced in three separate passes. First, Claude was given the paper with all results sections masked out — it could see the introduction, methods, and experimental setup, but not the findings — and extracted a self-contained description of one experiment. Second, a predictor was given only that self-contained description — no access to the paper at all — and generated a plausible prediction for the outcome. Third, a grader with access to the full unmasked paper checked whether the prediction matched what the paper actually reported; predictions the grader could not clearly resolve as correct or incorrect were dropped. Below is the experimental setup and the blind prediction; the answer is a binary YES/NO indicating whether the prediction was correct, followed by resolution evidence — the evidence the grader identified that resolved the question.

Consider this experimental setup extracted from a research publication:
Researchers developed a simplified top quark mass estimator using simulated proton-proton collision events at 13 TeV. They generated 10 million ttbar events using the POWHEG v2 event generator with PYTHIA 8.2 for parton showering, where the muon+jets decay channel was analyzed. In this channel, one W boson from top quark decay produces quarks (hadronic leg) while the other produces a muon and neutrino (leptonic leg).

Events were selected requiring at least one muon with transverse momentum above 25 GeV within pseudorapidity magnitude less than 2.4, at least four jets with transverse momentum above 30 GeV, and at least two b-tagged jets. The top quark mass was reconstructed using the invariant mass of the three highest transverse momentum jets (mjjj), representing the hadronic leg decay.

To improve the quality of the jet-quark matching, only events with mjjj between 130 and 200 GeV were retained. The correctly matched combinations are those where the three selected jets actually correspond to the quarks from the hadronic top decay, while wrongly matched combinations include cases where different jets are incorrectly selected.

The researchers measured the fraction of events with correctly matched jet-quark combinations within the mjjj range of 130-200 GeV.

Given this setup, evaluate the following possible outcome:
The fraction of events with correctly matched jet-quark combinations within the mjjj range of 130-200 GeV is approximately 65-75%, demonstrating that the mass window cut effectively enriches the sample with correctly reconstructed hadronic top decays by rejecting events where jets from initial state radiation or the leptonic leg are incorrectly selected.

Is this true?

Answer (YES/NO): NO